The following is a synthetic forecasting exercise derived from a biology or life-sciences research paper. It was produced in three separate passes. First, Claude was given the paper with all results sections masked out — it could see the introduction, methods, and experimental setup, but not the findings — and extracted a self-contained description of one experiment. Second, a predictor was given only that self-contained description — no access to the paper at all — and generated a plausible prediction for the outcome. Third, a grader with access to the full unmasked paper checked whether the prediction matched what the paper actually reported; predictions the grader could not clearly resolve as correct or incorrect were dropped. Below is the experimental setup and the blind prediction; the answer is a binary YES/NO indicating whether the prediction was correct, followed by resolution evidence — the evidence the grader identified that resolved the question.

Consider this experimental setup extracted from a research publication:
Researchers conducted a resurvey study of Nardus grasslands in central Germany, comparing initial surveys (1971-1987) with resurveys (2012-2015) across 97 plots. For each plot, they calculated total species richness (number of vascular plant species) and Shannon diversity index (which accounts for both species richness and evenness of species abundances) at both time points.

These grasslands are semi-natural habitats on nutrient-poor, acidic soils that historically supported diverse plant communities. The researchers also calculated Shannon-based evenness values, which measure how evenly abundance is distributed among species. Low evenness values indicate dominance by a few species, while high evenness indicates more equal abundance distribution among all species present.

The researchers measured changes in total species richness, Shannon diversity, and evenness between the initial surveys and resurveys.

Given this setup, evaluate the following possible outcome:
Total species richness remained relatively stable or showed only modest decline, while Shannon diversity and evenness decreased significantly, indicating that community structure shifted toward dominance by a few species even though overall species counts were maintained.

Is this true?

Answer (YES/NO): NO